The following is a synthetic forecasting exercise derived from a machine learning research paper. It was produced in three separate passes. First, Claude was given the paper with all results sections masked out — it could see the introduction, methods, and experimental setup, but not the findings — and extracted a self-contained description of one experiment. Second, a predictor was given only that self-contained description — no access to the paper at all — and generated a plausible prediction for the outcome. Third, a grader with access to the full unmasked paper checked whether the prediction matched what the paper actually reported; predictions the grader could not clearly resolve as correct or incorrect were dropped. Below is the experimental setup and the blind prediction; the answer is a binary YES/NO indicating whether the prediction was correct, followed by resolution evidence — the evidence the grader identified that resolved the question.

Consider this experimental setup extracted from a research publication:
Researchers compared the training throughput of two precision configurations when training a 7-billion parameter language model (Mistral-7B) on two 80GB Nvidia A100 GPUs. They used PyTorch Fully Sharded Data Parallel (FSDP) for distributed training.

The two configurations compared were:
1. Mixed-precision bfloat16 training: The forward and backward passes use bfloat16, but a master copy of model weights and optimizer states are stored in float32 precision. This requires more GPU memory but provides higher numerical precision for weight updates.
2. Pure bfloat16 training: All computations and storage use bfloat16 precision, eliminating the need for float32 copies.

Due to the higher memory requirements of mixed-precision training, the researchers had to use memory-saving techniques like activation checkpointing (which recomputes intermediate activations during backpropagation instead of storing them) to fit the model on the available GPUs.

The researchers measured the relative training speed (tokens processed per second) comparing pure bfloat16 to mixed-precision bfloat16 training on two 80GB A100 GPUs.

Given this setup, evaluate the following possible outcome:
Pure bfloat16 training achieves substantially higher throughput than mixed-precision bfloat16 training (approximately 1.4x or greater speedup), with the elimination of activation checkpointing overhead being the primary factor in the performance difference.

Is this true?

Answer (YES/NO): YES